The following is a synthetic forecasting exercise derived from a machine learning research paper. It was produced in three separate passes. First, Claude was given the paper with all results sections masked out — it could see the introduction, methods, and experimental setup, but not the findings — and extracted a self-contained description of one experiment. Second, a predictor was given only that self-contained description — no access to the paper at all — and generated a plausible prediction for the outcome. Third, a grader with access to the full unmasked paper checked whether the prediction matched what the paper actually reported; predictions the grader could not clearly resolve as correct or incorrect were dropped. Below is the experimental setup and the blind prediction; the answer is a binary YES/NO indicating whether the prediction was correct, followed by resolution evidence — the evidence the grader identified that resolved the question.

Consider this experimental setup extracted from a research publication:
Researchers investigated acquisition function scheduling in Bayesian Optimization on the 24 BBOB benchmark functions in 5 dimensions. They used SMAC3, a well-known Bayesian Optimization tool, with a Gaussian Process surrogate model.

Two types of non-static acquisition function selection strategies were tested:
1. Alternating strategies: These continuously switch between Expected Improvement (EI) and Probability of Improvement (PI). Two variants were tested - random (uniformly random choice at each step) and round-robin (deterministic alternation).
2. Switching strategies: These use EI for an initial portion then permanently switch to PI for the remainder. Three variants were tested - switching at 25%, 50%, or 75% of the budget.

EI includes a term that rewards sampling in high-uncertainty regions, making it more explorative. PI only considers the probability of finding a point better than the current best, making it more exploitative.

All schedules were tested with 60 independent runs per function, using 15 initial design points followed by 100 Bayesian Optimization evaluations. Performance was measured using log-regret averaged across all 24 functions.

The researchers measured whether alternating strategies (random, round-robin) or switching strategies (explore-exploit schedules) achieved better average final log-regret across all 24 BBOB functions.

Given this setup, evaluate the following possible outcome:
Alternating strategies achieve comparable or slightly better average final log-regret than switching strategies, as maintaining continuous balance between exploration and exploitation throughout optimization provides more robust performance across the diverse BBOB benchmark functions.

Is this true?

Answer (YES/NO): NO